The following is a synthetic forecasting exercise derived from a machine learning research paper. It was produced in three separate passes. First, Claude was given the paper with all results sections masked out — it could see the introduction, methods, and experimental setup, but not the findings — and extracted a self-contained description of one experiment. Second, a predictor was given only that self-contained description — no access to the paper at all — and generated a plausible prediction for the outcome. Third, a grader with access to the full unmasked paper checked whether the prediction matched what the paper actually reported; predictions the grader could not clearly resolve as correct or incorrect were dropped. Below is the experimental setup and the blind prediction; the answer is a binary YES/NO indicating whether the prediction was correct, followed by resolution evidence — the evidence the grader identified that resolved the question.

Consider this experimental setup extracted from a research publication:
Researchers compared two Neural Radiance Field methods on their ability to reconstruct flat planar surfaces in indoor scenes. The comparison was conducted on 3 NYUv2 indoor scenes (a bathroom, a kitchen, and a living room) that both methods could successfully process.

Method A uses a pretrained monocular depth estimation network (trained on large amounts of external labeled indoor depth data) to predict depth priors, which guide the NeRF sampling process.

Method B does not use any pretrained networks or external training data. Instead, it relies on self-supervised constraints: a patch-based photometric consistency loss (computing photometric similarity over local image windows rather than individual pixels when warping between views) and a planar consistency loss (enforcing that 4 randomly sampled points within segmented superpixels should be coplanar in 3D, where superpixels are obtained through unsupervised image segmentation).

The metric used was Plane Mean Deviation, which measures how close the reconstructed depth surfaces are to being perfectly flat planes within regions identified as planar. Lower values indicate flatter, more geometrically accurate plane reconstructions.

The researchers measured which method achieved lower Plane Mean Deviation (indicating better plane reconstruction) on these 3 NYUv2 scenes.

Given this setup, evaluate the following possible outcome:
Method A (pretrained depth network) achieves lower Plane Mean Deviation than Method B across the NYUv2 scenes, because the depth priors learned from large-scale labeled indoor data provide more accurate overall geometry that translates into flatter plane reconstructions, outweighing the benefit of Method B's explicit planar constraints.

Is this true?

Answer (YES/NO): YES